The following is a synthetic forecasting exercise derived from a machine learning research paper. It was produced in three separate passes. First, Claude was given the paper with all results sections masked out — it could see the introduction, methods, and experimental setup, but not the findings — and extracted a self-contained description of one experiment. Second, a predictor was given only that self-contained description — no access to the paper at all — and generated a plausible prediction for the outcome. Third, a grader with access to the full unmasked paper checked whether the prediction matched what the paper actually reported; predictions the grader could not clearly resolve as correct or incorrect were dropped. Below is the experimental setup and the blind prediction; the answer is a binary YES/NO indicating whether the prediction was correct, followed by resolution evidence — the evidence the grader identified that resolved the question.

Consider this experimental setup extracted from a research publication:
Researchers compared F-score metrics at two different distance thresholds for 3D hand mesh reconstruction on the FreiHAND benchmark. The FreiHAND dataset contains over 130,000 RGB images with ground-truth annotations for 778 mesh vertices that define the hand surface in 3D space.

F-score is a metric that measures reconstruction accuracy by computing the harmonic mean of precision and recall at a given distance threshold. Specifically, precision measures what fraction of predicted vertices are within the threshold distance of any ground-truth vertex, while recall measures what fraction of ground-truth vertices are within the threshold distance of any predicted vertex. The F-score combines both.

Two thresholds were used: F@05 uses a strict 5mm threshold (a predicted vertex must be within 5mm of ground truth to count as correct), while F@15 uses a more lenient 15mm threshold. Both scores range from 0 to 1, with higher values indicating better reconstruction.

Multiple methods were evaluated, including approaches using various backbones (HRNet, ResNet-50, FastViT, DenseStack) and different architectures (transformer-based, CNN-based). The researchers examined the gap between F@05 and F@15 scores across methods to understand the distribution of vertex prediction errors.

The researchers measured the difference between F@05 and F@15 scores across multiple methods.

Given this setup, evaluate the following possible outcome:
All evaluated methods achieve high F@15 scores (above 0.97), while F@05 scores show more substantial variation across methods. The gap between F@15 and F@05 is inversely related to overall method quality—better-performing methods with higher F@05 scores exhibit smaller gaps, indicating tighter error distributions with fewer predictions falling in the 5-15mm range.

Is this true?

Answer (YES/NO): YES